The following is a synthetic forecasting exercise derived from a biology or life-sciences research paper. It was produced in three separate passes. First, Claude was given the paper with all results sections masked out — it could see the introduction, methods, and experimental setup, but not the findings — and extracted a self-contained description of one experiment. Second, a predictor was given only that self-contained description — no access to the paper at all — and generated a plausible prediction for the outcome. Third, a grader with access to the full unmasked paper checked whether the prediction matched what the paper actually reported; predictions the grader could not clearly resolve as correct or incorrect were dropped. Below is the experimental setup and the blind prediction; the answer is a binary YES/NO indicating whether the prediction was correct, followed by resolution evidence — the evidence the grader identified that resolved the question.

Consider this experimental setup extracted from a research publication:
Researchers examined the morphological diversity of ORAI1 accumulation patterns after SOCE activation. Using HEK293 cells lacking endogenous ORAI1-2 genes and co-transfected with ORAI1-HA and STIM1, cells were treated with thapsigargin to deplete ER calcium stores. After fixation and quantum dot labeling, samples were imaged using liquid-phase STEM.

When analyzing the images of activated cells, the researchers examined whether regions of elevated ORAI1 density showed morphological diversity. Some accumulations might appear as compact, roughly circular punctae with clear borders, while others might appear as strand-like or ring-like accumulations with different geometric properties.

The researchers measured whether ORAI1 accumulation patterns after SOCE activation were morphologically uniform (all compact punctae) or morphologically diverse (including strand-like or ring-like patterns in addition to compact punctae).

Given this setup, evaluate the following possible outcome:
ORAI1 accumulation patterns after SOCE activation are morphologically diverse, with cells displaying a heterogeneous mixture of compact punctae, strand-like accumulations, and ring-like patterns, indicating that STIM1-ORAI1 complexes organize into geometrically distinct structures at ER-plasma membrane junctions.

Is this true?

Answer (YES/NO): YES